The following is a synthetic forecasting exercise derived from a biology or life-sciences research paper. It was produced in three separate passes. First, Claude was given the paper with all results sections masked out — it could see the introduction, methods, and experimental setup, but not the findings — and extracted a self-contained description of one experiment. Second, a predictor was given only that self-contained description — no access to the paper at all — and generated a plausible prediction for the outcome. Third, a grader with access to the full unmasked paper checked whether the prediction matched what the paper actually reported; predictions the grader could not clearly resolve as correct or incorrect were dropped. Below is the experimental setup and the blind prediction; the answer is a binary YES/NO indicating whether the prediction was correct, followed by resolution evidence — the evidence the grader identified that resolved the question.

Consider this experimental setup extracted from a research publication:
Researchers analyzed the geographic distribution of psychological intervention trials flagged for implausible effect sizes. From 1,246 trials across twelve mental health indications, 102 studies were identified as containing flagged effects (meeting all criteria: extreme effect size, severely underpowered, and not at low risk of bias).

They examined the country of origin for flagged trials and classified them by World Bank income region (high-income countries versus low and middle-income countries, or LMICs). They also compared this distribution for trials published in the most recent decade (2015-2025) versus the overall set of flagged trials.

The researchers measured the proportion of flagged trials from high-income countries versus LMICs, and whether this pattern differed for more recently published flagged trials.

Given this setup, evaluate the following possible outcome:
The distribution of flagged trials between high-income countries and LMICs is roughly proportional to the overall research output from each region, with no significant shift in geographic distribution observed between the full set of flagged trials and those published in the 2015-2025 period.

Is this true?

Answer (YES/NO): NO